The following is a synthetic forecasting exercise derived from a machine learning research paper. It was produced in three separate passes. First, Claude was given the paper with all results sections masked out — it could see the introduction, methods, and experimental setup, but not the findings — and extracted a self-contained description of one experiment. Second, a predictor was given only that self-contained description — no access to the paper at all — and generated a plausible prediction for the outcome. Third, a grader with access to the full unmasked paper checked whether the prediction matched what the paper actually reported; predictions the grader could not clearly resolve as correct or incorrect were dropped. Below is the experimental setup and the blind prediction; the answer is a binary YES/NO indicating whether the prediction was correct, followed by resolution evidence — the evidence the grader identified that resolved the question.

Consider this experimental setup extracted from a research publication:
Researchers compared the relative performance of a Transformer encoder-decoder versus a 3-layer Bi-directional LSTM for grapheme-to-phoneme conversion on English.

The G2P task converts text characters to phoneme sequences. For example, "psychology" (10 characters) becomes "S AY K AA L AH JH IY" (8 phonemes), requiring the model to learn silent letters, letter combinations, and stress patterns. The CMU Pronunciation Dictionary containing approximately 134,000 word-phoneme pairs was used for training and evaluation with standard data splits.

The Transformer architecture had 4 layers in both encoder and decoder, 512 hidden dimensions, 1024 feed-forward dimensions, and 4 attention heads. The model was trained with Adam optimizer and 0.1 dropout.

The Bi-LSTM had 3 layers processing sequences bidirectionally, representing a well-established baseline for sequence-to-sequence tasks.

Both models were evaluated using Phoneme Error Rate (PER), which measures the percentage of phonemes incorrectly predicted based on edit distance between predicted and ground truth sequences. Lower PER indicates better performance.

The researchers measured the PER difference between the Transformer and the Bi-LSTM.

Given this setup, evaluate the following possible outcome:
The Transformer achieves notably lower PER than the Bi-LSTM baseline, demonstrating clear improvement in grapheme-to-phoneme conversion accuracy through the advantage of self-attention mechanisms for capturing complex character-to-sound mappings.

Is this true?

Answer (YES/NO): NO